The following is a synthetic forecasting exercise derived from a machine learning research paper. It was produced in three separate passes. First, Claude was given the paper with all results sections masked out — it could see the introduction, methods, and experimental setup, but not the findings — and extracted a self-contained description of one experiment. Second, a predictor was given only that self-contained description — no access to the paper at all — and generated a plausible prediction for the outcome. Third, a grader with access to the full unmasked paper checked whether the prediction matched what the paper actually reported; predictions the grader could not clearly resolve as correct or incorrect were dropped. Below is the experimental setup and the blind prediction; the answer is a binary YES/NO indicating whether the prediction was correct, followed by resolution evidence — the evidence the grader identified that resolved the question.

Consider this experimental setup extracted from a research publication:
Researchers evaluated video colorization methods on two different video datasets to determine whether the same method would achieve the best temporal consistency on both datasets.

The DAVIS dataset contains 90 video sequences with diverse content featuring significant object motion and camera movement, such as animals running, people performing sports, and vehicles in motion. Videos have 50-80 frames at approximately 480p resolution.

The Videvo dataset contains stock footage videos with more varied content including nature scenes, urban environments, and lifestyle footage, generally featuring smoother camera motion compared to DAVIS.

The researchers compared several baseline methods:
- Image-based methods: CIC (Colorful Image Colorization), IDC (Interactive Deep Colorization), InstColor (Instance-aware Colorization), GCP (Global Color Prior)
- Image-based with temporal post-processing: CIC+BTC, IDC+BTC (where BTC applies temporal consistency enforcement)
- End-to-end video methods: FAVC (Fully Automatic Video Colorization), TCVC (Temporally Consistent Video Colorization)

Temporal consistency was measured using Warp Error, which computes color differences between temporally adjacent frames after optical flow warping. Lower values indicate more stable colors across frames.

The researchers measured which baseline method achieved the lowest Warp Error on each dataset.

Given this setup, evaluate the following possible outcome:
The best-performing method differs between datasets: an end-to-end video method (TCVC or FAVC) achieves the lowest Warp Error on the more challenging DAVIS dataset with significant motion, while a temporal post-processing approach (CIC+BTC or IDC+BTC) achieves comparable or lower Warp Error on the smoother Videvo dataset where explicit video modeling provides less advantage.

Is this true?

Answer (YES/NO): NO